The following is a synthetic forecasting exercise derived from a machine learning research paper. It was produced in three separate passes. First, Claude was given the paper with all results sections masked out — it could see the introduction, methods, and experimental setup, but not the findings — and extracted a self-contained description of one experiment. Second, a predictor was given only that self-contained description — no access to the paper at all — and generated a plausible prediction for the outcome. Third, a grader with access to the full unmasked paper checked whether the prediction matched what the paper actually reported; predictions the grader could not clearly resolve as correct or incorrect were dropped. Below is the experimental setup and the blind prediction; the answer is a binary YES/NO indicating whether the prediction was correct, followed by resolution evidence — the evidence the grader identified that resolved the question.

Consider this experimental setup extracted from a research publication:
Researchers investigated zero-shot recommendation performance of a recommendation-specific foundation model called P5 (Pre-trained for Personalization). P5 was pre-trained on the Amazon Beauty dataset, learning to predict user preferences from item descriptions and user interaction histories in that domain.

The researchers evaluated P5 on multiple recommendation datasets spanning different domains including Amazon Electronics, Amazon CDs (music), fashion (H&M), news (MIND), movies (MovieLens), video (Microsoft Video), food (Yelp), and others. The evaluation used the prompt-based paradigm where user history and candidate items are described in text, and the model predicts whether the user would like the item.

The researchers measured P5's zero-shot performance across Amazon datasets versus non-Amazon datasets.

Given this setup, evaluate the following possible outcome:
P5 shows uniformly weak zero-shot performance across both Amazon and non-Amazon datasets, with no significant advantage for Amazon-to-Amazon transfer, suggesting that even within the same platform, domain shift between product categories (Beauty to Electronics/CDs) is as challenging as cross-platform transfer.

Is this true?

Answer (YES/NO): NO